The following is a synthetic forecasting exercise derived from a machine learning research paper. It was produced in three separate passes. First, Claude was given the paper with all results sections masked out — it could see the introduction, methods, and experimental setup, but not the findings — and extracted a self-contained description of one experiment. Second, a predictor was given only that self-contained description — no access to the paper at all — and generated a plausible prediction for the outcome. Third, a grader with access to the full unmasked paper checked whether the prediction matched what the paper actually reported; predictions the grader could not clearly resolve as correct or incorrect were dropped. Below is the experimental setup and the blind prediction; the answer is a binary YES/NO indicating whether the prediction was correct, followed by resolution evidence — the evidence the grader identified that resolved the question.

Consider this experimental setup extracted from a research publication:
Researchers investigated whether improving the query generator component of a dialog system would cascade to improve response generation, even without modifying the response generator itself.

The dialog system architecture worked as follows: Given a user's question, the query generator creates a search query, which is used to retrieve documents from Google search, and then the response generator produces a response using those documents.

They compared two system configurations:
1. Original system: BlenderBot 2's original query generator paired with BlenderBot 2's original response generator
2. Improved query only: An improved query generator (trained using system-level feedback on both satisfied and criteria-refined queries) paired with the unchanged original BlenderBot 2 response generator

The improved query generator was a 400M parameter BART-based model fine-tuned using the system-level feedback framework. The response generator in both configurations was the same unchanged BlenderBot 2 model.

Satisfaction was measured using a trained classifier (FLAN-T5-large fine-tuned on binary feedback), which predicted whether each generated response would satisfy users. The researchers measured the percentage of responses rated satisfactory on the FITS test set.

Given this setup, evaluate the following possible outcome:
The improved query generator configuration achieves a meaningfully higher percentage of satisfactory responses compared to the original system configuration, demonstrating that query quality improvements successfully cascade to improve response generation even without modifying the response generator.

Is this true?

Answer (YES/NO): YES